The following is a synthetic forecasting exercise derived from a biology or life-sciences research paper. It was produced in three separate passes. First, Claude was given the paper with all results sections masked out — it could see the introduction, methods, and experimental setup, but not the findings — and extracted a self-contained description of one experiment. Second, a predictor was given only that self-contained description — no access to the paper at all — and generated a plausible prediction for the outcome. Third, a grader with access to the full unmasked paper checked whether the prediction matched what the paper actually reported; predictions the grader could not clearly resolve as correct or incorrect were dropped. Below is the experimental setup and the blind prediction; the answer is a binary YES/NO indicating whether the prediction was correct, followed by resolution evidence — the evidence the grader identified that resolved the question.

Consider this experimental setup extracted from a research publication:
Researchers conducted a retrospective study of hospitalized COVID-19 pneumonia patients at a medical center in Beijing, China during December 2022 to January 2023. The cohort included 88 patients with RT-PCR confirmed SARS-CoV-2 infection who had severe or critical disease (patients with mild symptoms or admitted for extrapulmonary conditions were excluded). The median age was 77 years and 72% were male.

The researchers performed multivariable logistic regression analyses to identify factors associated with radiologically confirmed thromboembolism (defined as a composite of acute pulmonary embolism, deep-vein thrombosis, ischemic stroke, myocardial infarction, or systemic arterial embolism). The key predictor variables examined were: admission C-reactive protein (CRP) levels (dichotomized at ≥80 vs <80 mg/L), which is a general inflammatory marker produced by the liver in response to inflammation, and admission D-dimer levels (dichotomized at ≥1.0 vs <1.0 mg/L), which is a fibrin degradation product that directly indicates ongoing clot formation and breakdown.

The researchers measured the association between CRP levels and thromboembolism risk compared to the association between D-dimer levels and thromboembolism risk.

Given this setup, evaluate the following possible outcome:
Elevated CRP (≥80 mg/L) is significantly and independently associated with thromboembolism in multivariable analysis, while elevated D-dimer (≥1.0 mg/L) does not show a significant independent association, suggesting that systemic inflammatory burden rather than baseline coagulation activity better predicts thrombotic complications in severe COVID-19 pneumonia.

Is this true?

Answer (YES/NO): YES